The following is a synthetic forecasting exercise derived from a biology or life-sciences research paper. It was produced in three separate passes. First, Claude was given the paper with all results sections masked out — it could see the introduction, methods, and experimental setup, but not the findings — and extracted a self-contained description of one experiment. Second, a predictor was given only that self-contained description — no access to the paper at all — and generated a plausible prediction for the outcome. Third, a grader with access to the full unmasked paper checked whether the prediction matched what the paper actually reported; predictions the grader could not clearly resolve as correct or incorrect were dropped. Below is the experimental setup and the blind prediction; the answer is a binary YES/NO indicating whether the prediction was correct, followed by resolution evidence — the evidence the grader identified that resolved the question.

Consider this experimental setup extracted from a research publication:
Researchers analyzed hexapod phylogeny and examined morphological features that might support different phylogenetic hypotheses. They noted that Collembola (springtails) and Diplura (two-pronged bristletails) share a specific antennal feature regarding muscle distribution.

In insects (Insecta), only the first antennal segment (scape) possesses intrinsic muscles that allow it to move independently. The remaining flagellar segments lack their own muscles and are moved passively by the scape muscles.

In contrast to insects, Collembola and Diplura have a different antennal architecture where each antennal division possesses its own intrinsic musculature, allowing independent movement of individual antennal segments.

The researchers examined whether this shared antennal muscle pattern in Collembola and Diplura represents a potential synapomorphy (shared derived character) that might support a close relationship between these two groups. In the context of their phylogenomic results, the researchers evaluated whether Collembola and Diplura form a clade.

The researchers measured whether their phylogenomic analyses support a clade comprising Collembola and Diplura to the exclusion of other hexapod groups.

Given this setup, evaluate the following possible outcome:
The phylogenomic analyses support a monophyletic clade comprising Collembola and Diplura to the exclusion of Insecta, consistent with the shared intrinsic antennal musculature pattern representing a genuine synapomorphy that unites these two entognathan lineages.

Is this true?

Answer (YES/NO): YES